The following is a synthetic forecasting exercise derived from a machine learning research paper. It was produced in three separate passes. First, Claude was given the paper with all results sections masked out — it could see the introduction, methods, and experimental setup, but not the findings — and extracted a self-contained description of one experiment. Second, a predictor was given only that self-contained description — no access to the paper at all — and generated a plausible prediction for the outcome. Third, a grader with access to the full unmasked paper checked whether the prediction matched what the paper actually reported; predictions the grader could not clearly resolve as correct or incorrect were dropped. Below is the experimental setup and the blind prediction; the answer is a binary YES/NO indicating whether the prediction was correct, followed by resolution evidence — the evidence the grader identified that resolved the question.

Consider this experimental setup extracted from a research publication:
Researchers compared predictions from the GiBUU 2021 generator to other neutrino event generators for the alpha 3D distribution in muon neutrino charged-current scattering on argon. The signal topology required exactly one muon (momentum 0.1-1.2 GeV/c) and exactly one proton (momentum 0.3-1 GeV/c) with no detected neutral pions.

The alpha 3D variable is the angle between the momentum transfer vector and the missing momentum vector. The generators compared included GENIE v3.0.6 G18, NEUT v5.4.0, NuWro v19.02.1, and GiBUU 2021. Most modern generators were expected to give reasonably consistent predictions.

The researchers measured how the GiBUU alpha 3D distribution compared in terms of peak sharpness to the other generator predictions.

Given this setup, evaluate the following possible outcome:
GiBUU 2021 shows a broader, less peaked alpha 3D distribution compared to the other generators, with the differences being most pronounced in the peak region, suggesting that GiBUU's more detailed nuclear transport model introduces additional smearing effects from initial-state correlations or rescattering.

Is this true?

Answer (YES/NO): NO